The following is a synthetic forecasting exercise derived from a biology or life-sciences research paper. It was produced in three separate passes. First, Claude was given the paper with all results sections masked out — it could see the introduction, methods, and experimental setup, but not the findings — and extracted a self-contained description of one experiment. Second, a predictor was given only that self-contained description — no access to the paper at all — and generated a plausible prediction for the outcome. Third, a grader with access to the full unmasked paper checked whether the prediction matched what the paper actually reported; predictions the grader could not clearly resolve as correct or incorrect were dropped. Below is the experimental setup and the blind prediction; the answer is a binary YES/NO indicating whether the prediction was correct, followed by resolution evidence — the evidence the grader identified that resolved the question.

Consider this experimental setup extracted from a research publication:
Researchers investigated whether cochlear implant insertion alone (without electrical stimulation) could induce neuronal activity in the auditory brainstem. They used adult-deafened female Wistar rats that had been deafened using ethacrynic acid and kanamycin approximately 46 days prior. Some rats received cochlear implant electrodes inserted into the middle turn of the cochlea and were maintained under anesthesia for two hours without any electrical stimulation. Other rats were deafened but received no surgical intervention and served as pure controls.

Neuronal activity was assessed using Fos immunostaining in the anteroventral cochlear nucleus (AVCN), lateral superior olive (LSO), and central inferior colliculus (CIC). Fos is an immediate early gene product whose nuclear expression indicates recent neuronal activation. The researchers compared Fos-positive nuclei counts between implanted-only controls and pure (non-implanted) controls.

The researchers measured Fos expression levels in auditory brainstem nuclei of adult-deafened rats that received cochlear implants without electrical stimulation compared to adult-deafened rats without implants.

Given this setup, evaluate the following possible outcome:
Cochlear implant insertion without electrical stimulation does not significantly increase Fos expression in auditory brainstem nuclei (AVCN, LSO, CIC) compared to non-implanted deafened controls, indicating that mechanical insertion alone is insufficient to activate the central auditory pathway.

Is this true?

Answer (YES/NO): YES